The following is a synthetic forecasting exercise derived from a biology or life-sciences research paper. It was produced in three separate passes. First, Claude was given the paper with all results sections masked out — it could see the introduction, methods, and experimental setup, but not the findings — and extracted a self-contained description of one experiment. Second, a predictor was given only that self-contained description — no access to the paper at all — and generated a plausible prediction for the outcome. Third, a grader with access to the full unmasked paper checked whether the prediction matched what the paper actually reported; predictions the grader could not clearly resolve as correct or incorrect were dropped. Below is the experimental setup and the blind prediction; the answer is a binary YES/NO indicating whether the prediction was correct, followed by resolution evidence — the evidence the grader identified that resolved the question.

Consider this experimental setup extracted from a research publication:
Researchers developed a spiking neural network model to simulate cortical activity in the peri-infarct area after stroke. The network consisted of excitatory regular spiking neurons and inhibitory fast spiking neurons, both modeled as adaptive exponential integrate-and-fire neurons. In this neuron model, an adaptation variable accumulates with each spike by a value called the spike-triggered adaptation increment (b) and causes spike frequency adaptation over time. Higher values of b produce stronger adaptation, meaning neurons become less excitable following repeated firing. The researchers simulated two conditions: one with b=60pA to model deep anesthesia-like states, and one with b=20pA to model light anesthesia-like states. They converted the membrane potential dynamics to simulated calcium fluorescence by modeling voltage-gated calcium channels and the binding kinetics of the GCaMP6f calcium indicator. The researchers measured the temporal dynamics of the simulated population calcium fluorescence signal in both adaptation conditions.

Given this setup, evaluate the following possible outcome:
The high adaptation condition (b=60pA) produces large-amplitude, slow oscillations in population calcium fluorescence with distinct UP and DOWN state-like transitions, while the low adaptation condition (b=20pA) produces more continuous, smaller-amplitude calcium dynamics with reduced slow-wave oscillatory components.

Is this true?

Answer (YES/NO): NO